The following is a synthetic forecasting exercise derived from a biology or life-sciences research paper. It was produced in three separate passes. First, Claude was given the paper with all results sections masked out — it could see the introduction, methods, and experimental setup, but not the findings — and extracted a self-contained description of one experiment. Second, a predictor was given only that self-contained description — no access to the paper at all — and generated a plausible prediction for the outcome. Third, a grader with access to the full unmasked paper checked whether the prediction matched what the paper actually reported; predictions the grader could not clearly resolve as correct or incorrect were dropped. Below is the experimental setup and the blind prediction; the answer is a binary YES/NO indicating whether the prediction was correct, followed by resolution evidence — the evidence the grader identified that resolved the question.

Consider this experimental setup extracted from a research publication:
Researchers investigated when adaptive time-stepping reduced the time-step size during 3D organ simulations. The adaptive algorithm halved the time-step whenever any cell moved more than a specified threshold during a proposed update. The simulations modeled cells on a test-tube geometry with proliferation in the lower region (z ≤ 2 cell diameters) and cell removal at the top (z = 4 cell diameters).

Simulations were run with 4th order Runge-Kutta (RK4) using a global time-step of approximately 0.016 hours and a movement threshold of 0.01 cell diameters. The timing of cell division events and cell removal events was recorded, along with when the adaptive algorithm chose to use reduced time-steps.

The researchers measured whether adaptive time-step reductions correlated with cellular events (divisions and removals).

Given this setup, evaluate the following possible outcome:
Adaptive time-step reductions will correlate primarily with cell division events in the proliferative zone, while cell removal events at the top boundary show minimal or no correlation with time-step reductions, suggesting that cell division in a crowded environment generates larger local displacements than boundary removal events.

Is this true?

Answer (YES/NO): NO